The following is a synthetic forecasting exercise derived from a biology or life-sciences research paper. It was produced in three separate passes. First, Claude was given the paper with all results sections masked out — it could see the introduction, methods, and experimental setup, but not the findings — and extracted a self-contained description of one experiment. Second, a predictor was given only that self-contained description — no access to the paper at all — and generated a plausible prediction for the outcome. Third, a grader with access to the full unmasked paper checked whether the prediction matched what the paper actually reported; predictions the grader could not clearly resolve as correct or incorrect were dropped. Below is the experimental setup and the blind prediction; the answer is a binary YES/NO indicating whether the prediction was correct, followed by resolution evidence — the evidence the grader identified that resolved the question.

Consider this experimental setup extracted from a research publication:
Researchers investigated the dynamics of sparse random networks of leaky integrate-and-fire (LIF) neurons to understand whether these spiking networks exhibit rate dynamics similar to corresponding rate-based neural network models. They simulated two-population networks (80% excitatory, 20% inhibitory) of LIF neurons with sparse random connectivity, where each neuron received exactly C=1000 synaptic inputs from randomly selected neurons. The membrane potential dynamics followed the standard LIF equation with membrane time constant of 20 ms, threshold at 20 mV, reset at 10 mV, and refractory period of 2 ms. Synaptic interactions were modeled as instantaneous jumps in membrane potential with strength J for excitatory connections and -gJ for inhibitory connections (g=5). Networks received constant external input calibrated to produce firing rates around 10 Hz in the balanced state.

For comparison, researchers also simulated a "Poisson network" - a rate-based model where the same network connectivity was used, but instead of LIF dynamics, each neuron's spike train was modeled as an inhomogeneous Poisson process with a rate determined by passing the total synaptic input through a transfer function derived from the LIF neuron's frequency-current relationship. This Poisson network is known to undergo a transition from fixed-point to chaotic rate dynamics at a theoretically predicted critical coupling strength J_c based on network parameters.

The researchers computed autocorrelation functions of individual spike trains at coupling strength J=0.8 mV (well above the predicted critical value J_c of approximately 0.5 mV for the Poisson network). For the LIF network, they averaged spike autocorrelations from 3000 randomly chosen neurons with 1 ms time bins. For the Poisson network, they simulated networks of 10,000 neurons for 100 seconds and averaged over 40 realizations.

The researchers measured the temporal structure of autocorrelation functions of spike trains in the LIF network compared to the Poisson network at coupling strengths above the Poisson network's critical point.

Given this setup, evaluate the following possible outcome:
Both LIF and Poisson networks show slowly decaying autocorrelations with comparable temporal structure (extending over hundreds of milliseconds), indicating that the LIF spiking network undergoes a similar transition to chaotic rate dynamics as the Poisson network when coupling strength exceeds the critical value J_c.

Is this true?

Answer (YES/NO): NO